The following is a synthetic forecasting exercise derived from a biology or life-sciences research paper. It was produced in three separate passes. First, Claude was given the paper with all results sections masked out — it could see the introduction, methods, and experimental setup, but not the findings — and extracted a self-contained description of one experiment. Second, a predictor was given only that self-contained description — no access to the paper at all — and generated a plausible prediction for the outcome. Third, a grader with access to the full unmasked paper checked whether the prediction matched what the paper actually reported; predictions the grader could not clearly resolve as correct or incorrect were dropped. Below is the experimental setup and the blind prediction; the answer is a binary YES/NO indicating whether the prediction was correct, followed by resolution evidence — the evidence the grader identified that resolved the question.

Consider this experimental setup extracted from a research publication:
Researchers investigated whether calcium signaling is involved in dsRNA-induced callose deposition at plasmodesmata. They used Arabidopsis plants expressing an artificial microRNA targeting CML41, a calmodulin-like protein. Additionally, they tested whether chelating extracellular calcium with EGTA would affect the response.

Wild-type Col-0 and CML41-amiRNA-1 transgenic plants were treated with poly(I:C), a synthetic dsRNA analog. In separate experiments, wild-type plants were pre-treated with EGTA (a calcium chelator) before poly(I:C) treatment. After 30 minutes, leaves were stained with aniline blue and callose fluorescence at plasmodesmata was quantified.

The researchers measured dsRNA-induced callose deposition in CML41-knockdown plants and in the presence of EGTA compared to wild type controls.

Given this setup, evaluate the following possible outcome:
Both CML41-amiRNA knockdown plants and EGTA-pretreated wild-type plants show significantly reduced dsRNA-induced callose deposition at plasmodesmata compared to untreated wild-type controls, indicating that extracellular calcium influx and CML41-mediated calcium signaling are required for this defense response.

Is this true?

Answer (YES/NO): YES